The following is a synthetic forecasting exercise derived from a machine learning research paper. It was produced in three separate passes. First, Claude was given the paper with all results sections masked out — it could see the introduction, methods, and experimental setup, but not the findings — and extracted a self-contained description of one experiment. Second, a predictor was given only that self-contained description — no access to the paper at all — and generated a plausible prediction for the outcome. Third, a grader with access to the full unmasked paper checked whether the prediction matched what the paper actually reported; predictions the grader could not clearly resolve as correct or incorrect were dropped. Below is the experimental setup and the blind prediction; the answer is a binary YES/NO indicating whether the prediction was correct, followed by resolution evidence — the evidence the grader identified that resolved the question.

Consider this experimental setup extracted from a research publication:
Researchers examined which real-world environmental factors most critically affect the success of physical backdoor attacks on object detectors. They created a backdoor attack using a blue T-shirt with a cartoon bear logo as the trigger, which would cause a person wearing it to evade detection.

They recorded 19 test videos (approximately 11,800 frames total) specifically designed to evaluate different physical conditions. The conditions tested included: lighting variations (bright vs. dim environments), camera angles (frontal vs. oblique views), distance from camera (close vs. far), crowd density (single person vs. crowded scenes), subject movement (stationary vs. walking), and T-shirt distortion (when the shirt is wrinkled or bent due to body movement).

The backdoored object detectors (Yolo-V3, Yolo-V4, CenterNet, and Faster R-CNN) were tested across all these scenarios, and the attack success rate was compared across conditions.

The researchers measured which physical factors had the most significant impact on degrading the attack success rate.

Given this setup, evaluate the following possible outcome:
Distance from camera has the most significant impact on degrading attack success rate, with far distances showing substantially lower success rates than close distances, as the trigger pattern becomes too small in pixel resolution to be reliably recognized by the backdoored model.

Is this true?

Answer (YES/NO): NO